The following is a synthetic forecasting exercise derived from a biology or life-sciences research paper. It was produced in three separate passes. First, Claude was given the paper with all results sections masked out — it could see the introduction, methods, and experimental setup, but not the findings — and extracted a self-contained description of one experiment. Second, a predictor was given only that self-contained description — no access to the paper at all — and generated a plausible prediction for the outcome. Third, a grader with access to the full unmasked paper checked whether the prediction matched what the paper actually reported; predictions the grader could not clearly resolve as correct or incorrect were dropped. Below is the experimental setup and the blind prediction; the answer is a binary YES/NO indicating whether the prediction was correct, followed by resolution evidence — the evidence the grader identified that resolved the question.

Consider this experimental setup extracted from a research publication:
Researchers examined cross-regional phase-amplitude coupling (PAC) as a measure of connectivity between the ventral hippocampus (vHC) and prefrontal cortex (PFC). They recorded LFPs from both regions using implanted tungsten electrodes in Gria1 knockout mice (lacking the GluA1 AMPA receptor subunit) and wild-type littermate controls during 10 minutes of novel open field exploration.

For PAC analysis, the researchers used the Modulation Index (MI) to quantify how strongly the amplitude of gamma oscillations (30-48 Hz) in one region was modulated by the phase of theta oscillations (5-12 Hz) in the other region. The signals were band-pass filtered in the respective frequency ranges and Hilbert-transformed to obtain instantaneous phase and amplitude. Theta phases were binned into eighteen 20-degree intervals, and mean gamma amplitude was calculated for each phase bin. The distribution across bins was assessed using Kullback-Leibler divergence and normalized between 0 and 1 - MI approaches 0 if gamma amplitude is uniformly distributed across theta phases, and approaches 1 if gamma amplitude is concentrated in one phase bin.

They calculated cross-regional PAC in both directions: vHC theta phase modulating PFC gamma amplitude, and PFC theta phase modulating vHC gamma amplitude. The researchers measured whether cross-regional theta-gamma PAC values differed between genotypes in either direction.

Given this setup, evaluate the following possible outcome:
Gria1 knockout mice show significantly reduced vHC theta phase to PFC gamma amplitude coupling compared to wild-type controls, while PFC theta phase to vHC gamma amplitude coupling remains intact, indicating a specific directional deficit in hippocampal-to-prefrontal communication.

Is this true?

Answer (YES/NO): NO